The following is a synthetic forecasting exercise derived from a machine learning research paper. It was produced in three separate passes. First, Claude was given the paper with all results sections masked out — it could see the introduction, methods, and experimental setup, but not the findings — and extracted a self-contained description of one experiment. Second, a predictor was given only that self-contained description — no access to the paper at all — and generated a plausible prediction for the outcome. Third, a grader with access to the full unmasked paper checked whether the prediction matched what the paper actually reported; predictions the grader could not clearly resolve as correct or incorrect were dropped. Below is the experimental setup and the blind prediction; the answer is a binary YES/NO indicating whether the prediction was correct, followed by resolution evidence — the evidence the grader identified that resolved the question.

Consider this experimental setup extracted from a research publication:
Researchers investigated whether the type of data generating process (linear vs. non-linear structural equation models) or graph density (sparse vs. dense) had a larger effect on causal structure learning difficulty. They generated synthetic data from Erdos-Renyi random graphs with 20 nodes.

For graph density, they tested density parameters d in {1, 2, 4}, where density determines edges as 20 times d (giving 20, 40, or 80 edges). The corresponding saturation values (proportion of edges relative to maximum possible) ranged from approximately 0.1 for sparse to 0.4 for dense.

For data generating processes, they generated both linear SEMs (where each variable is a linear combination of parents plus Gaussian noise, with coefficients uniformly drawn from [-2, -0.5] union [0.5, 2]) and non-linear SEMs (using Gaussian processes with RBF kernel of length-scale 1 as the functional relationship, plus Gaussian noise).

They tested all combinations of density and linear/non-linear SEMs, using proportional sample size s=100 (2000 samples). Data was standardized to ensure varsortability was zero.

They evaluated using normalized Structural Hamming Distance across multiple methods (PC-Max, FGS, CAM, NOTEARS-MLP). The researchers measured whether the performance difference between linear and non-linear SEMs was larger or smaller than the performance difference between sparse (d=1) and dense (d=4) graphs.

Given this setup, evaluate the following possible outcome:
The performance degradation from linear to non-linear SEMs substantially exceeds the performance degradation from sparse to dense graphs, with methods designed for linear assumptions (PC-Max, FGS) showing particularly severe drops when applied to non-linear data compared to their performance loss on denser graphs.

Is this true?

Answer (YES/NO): NO